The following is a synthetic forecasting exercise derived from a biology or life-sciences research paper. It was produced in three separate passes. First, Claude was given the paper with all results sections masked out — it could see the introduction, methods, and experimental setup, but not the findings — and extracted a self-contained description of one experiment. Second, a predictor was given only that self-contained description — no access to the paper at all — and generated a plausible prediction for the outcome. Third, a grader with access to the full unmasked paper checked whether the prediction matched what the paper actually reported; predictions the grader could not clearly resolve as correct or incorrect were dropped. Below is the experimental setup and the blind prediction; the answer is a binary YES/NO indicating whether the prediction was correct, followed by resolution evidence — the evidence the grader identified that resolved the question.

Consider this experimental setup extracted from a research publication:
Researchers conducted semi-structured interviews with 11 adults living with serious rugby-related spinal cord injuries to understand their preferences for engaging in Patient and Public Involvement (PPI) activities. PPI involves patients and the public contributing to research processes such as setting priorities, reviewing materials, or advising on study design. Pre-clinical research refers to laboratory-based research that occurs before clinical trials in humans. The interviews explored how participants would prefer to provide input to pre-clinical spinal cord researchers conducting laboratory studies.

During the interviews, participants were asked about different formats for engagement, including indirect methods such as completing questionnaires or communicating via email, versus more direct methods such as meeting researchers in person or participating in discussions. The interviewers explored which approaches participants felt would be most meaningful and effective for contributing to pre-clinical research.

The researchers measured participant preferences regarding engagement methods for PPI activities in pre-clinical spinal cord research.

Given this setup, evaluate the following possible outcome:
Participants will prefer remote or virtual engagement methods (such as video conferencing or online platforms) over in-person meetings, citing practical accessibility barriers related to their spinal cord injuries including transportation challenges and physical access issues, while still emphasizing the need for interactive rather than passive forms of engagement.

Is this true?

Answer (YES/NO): NO